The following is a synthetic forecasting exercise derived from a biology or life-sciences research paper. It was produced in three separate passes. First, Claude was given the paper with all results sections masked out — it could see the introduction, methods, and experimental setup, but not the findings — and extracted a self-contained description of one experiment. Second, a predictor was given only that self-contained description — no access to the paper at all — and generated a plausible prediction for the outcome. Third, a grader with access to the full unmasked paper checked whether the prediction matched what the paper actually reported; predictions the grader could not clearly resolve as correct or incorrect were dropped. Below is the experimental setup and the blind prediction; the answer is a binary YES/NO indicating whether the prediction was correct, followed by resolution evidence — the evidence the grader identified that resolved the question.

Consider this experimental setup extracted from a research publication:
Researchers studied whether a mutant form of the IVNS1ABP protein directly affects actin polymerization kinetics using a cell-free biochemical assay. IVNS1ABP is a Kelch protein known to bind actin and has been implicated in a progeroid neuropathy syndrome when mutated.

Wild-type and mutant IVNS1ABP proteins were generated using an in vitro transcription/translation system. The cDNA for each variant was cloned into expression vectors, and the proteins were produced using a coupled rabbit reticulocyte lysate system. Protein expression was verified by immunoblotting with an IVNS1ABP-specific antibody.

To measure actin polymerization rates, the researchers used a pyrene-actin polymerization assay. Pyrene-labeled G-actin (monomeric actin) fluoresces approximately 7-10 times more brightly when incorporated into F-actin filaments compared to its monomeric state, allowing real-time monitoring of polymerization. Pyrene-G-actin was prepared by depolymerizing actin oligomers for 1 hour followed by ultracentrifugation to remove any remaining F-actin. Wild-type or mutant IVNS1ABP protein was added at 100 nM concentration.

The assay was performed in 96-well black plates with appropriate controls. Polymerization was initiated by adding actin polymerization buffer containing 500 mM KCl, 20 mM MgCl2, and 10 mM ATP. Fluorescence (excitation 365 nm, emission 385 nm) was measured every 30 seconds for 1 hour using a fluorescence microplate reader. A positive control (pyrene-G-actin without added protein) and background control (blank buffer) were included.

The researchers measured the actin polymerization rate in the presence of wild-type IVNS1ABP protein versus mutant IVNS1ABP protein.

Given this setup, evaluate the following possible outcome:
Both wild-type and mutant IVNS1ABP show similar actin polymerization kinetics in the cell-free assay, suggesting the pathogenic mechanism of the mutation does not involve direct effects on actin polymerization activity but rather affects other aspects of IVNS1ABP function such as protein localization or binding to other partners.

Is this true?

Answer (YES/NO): NO